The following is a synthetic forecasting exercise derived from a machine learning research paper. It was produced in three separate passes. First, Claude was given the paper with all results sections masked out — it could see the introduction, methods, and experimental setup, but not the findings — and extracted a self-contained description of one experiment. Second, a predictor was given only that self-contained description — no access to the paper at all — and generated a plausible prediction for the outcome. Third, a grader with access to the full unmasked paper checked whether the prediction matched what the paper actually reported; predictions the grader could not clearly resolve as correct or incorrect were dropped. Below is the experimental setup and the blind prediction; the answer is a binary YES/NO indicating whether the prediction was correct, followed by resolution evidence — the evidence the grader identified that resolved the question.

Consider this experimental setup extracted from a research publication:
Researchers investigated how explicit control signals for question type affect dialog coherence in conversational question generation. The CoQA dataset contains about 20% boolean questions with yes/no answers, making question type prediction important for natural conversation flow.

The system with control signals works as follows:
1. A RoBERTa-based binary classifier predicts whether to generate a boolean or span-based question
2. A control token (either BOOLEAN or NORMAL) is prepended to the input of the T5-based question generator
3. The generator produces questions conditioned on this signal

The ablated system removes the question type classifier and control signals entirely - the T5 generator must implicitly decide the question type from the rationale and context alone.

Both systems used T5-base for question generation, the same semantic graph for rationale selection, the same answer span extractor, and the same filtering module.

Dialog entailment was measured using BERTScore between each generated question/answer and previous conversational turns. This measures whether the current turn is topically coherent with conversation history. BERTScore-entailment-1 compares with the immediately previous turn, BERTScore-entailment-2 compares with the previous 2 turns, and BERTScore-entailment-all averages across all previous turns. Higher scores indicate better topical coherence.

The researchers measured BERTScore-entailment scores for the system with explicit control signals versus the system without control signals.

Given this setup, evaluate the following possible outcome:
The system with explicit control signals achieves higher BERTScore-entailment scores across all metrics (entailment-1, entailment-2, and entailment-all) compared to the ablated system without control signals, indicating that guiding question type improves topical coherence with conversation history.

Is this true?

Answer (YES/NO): YES